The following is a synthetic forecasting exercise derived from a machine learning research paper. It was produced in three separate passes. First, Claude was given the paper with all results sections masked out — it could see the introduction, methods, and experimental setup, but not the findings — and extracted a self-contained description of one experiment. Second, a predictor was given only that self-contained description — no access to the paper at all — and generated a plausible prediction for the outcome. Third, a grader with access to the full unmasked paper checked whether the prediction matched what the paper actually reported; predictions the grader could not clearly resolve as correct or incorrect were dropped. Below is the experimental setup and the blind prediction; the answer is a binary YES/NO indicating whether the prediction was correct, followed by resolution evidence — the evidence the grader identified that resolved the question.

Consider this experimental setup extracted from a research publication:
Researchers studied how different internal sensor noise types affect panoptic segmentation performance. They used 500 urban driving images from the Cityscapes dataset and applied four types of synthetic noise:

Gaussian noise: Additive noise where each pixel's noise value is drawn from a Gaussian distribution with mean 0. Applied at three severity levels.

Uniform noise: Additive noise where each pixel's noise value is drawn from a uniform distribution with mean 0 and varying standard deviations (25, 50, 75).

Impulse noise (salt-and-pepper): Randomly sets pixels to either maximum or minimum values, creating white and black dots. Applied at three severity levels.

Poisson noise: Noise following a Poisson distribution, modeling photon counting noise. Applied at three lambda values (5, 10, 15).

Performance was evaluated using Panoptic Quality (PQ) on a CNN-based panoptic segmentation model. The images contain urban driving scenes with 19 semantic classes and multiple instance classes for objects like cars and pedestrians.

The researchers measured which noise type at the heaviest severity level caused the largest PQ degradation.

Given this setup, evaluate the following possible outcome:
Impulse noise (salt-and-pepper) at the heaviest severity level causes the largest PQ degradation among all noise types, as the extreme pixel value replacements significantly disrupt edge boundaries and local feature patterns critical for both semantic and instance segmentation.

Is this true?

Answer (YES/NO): NO